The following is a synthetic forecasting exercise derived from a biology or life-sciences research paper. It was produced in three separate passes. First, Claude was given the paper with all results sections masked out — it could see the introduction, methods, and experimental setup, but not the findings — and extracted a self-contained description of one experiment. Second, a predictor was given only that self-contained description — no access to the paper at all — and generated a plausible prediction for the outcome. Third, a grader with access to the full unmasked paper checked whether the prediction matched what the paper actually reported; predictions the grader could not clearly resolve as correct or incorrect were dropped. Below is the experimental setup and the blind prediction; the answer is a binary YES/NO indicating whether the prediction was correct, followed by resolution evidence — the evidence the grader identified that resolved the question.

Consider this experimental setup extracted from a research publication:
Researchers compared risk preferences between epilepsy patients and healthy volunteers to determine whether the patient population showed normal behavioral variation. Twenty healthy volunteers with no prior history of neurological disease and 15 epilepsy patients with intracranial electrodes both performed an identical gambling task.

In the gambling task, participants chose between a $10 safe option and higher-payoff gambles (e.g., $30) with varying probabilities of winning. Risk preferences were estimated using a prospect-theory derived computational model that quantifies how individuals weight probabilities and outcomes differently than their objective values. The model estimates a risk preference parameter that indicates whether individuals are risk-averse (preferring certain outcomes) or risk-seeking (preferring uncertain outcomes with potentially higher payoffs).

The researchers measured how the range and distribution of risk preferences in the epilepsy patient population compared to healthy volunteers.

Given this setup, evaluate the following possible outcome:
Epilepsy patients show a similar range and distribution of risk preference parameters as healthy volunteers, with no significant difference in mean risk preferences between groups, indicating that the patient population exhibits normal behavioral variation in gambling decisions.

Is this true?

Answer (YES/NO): YES